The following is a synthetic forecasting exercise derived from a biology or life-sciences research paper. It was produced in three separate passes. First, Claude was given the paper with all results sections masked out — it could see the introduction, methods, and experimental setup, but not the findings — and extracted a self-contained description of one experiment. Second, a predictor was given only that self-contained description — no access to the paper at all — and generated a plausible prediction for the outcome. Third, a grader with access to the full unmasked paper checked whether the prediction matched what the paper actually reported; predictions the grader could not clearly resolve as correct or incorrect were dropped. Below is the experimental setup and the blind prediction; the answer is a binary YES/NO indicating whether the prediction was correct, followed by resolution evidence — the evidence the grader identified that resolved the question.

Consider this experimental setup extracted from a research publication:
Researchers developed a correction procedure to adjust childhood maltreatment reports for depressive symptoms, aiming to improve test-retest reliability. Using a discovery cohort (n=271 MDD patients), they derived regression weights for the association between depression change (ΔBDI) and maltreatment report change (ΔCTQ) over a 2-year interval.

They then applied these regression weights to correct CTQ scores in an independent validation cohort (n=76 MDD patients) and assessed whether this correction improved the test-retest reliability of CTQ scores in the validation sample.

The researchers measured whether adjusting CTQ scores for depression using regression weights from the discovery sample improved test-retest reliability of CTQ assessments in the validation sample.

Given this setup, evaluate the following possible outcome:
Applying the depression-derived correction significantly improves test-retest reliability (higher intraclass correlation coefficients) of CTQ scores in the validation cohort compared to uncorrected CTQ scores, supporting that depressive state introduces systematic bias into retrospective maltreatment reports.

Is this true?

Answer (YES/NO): NO